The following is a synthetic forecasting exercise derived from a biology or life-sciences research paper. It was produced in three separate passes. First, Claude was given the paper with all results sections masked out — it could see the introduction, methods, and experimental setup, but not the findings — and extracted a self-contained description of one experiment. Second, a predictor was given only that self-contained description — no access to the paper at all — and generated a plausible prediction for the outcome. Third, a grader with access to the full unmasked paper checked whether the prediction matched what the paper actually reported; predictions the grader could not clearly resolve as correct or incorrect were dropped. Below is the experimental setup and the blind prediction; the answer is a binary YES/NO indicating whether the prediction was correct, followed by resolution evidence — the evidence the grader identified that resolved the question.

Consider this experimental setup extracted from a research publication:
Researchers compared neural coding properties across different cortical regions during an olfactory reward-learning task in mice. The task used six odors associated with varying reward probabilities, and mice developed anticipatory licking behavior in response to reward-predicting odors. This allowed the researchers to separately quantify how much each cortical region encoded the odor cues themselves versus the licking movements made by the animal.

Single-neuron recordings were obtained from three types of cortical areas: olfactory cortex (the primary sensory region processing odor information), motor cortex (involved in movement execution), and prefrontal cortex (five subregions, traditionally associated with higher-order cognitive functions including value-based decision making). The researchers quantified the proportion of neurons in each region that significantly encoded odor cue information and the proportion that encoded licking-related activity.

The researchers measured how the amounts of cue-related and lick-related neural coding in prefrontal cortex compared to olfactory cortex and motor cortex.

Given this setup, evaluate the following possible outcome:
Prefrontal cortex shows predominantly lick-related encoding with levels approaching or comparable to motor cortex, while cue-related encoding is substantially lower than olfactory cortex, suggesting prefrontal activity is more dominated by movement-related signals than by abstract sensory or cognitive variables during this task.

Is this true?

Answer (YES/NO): NO